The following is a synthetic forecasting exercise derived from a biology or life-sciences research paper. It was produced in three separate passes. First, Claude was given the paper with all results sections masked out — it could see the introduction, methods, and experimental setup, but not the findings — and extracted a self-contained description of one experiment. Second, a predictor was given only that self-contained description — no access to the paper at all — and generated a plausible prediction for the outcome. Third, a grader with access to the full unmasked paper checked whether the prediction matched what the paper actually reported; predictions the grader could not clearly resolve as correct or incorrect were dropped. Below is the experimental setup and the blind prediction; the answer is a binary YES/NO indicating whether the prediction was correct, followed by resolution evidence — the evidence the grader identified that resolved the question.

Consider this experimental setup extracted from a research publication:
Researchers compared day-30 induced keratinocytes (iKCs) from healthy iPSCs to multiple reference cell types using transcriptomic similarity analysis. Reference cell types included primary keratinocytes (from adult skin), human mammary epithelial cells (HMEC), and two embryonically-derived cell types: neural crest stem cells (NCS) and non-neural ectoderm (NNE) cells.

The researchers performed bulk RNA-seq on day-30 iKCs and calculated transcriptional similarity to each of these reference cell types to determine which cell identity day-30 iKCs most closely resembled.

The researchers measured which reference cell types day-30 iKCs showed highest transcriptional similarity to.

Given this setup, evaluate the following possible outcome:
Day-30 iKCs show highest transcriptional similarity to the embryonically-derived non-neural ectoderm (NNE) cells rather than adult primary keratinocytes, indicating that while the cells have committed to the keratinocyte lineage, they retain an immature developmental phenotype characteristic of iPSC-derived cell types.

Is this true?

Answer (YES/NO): NO